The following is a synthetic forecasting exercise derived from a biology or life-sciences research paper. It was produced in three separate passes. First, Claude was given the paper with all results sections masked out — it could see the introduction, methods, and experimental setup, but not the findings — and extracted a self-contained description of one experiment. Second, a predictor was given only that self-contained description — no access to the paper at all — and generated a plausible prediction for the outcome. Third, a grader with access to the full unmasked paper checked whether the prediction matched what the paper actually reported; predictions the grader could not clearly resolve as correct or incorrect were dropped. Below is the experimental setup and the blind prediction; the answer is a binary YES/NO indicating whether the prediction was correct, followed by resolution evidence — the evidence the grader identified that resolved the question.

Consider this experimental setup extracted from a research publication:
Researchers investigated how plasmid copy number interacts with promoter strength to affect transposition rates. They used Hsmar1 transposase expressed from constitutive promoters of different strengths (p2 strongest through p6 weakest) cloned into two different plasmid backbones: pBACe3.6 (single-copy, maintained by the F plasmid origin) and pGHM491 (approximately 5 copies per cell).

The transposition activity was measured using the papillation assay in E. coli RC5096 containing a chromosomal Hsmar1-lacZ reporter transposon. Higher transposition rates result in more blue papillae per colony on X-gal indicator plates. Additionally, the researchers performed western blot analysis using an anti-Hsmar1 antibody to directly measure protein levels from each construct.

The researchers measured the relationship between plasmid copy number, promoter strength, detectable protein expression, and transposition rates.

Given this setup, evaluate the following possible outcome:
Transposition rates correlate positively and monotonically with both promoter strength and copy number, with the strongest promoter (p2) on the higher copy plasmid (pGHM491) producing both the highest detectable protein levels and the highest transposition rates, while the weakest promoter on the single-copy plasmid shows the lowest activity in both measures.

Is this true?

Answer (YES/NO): NO